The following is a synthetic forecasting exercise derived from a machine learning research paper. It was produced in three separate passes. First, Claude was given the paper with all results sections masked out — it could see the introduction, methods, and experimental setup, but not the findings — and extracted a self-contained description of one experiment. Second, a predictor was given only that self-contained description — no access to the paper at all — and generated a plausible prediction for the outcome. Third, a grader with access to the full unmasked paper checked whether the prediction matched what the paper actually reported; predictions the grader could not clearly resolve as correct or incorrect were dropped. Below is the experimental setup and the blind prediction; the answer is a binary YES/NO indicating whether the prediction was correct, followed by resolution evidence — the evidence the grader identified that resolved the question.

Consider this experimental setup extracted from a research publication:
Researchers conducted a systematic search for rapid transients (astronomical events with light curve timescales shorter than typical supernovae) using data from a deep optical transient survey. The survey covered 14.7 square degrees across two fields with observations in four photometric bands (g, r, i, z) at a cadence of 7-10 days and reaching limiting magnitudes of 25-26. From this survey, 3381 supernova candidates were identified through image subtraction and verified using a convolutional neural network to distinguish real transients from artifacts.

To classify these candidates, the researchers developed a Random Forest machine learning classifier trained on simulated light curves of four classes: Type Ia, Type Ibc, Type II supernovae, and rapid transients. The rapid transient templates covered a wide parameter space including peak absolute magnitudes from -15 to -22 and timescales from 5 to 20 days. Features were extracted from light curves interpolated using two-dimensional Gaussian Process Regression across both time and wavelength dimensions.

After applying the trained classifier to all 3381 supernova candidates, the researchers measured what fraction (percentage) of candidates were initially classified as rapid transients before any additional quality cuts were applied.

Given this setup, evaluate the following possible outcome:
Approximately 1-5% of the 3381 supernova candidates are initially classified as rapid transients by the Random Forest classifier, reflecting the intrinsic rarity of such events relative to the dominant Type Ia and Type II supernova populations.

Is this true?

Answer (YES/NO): NO